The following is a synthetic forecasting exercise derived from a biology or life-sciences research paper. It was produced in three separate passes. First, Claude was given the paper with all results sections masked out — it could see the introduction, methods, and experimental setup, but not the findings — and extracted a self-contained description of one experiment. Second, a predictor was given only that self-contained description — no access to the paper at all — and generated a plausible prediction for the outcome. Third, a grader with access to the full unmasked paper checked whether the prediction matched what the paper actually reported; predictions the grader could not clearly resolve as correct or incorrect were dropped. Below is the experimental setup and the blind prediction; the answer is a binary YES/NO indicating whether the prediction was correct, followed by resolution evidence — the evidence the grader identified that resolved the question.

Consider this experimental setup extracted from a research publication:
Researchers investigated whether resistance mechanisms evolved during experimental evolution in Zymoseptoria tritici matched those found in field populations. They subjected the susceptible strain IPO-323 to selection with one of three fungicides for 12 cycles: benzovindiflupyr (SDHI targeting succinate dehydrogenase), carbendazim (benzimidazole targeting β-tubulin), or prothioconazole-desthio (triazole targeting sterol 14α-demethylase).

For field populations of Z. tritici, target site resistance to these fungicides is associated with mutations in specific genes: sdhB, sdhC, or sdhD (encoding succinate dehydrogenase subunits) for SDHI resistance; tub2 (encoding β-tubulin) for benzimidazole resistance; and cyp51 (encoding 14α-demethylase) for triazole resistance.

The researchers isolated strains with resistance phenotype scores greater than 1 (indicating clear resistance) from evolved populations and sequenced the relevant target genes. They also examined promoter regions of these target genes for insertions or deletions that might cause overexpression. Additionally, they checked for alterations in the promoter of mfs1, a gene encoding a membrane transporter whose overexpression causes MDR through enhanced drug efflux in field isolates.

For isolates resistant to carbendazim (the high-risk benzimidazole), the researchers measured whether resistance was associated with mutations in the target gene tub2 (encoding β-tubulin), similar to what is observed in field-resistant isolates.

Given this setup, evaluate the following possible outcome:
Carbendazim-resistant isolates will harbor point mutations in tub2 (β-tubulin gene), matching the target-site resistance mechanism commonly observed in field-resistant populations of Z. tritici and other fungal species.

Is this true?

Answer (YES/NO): NO